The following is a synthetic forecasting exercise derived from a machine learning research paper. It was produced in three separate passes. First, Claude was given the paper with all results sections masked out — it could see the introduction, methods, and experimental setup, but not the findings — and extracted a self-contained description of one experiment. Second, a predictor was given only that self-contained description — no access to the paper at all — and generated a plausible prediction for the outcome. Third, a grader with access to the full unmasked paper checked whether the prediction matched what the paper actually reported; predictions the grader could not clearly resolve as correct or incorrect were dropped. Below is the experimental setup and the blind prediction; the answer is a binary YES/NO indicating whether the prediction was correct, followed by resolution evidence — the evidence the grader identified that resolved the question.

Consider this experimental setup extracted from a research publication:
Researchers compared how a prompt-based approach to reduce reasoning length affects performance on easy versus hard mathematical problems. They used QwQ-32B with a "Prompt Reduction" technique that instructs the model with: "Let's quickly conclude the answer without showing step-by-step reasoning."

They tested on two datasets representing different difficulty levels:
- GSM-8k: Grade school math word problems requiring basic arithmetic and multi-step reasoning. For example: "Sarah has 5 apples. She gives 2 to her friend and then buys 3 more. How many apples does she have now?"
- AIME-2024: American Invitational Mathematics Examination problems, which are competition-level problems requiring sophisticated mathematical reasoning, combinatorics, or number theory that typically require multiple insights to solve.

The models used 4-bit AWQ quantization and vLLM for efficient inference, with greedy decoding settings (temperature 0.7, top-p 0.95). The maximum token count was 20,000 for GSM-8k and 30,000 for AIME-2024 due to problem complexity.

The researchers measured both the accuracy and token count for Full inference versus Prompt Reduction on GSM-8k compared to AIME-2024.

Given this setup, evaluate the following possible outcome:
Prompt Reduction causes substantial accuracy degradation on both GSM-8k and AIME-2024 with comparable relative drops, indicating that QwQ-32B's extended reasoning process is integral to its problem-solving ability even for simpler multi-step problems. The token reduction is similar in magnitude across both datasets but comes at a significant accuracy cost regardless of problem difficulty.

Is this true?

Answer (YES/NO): NO